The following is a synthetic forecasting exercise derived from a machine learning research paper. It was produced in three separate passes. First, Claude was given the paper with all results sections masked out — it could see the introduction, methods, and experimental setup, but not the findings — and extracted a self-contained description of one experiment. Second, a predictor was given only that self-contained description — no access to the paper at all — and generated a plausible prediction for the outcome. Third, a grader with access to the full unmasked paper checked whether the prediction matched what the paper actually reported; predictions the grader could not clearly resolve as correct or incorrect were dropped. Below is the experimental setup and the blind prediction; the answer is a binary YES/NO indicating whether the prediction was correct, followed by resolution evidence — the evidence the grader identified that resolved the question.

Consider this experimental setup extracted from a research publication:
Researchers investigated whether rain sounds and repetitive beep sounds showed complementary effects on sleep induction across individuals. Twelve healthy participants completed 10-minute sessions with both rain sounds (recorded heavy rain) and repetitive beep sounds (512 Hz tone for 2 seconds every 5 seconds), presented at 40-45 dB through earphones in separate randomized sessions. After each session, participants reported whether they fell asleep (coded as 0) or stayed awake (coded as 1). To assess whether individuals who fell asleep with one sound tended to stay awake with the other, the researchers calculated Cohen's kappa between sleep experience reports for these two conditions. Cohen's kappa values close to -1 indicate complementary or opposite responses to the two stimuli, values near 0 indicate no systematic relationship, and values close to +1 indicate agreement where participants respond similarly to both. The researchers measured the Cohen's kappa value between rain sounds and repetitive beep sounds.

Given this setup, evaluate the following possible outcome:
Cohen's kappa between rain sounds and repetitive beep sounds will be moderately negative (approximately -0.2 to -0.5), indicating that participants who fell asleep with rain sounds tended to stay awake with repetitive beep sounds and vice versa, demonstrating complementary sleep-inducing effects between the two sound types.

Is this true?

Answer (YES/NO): NO